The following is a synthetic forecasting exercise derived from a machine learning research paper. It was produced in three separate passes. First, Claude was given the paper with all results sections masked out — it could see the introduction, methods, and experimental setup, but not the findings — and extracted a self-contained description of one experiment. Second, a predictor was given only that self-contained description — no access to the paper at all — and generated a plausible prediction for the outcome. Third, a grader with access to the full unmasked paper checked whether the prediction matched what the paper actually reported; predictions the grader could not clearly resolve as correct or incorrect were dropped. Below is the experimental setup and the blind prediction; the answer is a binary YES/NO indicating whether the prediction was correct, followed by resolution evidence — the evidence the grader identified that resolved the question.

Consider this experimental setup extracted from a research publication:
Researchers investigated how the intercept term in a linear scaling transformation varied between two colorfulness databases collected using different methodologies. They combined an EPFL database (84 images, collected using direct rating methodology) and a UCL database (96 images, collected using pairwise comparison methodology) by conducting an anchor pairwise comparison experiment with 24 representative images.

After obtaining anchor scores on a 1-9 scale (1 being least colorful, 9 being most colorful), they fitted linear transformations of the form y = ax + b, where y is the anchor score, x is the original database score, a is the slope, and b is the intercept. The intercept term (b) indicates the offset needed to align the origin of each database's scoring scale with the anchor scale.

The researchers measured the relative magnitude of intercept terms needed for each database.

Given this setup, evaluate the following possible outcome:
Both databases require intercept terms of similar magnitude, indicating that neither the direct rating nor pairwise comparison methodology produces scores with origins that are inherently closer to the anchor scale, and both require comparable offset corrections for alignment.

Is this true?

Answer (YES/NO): NO